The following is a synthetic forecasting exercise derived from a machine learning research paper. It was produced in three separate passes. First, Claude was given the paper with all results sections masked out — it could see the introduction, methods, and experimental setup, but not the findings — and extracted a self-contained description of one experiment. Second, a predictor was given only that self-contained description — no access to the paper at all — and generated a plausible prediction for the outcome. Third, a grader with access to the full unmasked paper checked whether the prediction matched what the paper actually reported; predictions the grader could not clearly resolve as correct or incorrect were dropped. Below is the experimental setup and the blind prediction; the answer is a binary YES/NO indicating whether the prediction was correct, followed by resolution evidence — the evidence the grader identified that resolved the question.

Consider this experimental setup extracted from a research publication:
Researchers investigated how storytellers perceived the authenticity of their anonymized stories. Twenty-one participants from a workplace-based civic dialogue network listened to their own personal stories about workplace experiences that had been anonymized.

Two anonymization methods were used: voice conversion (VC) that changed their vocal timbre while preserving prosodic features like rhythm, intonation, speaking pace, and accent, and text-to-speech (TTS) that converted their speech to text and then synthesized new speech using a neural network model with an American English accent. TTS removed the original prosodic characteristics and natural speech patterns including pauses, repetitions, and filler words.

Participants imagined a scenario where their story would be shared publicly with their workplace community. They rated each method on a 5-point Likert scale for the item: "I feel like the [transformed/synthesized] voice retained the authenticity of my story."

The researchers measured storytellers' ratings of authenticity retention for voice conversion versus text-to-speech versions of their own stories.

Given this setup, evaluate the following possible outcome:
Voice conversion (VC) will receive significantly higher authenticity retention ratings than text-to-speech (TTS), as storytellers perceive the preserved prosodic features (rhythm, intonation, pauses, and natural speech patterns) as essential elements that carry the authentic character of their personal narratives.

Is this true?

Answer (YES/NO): YES